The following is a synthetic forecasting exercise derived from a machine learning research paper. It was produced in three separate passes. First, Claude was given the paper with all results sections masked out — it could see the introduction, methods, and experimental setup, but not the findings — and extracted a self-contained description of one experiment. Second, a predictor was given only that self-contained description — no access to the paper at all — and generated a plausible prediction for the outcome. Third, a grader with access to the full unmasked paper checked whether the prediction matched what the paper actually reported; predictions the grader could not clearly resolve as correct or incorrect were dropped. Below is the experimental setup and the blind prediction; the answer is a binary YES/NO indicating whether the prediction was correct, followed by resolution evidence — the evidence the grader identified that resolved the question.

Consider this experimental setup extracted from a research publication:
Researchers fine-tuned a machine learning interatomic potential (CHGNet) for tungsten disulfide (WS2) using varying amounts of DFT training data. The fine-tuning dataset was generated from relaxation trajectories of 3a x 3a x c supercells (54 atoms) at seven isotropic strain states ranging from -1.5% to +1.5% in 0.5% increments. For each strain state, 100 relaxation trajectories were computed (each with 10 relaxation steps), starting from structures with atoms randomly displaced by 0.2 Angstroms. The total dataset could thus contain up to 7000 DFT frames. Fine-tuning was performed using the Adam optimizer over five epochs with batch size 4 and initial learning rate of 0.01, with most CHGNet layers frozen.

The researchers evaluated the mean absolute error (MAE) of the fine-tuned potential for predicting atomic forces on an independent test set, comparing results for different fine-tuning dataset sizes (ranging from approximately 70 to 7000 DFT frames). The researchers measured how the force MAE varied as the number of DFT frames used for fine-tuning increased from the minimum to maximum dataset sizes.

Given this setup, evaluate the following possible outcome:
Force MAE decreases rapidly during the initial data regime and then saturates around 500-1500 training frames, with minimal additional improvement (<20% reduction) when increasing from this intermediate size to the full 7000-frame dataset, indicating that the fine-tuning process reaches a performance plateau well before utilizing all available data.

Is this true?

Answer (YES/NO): NO